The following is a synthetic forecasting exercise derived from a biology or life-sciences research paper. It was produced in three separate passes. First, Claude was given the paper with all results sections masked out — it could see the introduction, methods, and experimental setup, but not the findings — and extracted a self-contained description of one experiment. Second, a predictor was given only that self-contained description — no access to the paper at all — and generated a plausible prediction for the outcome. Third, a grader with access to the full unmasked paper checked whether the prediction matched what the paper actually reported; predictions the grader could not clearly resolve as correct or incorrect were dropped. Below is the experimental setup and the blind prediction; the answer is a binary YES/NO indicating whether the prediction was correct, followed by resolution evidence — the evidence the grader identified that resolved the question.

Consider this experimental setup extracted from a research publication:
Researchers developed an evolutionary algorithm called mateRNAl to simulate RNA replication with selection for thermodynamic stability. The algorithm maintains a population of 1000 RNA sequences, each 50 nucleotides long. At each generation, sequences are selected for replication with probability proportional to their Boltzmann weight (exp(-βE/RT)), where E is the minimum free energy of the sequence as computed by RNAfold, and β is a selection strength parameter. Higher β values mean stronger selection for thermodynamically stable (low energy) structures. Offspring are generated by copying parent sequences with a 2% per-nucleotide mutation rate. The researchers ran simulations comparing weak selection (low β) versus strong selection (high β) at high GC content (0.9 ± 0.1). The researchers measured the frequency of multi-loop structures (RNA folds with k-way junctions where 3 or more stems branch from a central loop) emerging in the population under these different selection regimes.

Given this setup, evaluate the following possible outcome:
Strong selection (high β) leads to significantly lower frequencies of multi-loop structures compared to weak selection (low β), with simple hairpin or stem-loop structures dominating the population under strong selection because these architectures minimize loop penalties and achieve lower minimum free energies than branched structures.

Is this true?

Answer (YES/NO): YES